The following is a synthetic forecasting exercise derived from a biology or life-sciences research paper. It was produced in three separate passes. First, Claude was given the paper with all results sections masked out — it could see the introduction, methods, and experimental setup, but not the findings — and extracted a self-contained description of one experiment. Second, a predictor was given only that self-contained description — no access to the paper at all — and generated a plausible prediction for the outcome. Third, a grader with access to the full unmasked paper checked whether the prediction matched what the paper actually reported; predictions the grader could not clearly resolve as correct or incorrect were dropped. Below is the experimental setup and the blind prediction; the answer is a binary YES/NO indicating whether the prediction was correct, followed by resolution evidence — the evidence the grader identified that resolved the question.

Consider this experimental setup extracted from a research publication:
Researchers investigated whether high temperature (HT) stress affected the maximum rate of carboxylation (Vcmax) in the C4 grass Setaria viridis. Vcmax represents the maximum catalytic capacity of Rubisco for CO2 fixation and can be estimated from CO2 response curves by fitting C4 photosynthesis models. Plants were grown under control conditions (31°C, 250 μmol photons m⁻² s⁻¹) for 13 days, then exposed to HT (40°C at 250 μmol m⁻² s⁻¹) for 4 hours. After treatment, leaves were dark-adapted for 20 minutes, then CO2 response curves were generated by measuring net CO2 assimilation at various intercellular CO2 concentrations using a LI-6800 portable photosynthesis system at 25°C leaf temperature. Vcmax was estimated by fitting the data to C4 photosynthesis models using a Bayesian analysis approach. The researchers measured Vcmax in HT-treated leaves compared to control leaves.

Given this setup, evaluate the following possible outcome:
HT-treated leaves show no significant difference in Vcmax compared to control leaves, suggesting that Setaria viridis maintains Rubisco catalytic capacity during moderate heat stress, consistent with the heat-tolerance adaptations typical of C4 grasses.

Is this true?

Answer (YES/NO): NO